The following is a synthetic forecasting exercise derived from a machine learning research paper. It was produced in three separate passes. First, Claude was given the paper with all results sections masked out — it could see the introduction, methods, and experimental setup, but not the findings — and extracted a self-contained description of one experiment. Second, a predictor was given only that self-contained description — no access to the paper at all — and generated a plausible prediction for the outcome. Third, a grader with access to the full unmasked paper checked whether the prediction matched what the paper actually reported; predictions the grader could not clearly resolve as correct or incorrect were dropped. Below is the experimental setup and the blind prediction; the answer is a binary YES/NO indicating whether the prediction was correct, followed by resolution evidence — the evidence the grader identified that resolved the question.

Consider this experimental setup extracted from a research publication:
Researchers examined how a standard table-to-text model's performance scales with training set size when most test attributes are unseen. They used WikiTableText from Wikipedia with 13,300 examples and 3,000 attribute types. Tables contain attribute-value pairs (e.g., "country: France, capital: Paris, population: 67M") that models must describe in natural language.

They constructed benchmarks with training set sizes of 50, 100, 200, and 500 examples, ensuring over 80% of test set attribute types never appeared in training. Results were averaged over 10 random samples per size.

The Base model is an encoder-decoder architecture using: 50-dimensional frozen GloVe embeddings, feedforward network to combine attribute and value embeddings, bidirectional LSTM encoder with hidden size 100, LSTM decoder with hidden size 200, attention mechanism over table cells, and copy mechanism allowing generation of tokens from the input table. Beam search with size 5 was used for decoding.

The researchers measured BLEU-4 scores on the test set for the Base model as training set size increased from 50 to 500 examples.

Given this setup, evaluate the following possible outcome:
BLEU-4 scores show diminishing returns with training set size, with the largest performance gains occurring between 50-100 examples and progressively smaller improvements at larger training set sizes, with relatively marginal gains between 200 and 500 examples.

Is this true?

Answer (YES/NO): NO